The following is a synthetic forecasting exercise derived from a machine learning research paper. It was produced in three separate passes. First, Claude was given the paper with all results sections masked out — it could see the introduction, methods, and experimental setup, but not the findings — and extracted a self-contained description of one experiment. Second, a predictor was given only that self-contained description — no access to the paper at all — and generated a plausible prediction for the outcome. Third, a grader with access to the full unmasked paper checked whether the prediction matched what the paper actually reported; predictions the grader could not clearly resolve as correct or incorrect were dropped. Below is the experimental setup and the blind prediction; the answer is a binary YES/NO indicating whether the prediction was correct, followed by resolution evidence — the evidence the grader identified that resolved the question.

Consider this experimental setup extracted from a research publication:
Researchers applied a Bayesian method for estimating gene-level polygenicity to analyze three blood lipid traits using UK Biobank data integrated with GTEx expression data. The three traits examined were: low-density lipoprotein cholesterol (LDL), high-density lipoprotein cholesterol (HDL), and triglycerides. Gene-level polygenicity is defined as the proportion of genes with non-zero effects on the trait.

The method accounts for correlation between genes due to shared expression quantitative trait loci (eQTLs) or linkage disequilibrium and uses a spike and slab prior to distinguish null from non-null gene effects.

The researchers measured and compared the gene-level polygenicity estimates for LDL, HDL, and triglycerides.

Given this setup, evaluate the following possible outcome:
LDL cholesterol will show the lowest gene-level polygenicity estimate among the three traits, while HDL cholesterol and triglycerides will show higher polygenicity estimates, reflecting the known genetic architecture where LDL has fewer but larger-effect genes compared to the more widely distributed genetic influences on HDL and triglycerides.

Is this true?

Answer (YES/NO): YES